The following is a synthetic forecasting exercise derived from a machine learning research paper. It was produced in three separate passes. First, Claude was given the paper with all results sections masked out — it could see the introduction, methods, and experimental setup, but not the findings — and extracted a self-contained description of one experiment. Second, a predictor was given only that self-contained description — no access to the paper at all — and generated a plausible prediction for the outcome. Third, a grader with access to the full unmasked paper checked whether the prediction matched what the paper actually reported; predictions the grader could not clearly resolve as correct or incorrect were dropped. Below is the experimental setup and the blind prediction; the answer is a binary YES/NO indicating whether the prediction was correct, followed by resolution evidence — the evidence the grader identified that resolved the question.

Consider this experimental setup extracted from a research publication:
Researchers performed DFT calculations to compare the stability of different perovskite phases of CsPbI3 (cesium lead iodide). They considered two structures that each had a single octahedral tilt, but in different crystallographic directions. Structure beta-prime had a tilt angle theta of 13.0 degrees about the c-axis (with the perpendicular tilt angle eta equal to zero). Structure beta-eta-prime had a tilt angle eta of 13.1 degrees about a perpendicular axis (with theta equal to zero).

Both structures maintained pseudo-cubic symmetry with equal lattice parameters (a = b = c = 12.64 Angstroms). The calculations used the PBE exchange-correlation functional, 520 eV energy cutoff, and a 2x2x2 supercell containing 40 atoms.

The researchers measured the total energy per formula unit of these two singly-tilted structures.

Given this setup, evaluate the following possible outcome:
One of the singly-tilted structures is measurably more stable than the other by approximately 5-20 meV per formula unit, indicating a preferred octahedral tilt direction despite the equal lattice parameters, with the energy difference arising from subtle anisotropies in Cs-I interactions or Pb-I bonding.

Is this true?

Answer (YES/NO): YES